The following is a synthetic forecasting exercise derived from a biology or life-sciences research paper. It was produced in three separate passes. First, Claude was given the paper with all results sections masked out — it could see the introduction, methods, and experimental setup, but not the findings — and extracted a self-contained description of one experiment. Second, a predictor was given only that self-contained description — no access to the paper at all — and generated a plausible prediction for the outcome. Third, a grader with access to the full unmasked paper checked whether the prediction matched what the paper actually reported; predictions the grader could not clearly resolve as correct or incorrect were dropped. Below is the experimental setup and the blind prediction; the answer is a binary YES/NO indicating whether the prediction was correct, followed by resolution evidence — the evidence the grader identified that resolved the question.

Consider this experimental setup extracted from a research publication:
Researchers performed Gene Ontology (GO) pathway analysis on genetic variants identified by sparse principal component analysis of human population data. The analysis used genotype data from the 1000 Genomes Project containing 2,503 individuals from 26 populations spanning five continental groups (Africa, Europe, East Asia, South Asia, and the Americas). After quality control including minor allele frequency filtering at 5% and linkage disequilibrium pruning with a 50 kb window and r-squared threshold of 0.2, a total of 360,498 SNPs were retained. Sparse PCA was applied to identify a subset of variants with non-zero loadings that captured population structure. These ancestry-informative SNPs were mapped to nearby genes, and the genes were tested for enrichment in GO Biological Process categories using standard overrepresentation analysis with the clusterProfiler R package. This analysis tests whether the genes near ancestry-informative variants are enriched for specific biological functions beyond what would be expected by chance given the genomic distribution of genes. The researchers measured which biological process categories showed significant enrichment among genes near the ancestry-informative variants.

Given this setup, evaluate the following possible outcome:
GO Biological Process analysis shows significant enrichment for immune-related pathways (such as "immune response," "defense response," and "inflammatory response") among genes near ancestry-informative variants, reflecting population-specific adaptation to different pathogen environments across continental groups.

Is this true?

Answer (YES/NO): NO